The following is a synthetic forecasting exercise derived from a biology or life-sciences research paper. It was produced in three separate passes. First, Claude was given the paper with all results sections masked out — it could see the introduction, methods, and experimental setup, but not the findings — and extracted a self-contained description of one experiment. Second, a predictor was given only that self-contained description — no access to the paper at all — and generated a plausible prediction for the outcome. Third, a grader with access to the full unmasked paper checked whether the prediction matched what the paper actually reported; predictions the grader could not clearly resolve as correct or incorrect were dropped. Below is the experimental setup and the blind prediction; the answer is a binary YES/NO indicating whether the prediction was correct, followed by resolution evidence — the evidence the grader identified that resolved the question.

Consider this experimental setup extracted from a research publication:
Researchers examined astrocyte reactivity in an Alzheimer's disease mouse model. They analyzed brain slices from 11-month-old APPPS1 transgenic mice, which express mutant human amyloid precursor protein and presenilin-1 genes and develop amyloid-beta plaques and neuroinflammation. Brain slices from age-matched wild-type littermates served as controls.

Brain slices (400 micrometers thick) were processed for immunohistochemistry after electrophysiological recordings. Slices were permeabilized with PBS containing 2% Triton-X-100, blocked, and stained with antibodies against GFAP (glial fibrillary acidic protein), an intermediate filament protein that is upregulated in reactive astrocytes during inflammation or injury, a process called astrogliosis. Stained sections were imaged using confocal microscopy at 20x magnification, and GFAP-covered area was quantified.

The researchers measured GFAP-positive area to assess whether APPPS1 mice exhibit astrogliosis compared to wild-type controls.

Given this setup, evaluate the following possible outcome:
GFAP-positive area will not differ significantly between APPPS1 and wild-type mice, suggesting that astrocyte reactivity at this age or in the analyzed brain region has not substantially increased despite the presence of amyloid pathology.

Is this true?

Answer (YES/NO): YES